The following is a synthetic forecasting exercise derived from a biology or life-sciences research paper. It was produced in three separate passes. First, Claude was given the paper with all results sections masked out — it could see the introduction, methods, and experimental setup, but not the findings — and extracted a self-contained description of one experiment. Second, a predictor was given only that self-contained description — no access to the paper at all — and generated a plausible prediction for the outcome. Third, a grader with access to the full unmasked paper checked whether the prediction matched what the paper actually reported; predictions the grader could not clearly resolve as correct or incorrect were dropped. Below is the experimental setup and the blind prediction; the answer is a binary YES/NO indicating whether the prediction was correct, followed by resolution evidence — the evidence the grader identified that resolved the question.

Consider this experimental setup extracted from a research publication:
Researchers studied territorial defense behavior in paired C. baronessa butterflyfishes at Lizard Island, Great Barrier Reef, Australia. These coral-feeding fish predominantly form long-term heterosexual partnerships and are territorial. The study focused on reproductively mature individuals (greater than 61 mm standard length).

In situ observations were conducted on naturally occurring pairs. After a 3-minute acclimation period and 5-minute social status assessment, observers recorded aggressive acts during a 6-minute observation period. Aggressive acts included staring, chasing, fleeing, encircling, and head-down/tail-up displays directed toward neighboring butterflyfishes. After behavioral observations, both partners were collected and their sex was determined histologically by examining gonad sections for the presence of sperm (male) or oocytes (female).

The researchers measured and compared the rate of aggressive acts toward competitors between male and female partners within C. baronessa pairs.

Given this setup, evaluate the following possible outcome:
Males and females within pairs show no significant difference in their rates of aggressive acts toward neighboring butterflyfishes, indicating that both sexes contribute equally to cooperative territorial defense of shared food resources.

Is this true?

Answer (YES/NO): NO